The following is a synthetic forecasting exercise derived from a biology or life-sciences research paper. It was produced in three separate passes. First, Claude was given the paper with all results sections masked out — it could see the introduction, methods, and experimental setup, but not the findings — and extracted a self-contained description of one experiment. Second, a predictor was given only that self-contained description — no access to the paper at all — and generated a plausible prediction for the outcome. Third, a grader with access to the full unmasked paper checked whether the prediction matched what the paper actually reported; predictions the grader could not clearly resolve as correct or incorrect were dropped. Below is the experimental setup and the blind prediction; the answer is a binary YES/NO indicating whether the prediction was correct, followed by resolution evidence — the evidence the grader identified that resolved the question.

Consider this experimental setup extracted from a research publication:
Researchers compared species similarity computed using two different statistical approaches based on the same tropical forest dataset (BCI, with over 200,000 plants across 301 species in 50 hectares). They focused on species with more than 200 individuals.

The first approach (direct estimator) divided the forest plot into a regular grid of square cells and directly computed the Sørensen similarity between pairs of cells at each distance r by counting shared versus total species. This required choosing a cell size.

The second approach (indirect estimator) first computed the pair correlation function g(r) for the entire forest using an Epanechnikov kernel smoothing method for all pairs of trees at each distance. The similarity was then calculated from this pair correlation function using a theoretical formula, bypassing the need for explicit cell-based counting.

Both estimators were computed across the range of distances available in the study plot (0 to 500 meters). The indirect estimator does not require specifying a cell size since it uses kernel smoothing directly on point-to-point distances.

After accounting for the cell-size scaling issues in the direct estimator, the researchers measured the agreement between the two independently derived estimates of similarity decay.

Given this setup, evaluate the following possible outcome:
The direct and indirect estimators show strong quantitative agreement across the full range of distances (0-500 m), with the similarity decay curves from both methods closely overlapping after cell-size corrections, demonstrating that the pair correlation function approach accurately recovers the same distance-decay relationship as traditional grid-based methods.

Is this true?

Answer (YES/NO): YES